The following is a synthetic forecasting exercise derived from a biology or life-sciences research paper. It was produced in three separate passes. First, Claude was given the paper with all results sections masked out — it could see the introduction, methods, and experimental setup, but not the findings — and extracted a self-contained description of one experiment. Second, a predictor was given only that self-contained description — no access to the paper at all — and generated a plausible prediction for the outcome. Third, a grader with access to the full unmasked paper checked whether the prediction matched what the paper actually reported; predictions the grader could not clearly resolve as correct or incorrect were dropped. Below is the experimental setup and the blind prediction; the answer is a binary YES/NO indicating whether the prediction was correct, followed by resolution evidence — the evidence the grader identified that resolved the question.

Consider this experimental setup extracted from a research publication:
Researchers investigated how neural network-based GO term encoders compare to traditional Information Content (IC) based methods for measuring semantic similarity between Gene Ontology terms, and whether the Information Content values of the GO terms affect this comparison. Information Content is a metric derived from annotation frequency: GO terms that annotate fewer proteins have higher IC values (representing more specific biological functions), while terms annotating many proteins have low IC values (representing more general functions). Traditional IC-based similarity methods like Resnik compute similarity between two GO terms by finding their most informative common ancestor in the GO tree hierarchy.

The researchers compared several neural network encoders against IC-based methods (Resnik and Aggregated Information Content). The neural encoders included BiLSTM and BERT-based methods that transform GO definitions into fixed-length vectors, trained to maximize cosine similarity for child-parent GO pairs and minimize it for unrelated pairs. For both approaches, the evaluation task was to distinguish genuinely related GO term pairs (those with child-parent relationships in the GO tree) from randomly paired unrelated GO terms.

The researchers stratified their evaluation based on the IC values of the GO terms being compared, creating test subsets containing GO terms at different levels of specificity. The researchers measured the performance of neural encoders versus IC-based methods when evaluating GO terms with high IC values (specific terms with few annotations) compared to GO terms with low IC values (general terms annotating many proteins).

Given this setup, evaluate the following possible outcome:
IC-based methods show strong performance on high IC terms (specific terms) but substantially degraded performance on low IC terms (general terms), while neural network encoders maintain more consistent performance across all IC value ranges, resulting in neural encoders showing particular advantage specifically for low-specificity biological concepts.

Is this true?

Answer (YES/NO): NO